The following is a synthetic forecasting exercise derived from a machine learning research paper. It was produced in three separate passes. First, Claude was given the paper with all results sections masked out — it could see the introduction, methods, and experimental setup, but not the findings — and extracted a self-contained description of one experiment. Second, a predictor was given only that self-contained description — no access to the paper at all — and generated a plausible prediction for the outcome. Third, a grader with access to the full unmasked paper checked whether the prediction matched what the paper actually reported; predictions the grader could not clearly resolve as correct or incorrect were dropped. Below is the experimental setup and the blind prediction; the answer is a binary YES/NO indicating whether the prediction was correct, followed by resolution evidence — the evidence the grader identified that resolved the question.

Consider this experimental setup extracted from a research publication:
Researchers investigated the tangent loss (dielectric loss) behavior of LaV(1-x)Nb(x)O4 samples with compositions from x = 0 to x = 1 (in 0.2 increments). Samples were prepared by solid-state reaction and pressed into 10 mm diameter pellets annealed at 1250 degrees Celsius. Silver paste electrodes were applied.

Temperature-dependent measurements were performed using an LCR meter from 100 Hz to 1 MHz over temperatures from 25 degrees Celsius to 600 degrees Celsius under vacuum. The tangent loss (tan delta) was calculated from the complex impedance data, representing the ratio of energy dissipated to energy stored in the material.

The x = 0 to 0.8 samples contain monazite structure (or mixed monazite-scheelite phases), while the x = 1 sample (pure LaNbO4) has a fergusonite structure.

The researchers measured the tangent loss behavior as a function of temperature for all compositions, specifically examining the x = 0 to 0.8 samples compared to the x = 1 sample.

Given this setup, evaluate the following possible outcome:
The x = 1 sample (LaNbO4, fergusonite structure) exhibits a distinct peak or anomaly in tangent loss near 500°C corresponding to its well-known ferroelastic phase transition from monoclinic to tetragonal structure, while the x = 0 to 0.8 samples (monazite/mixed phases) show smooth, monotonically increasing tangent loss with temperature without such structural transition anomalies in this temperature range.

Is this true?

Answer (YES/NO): NO